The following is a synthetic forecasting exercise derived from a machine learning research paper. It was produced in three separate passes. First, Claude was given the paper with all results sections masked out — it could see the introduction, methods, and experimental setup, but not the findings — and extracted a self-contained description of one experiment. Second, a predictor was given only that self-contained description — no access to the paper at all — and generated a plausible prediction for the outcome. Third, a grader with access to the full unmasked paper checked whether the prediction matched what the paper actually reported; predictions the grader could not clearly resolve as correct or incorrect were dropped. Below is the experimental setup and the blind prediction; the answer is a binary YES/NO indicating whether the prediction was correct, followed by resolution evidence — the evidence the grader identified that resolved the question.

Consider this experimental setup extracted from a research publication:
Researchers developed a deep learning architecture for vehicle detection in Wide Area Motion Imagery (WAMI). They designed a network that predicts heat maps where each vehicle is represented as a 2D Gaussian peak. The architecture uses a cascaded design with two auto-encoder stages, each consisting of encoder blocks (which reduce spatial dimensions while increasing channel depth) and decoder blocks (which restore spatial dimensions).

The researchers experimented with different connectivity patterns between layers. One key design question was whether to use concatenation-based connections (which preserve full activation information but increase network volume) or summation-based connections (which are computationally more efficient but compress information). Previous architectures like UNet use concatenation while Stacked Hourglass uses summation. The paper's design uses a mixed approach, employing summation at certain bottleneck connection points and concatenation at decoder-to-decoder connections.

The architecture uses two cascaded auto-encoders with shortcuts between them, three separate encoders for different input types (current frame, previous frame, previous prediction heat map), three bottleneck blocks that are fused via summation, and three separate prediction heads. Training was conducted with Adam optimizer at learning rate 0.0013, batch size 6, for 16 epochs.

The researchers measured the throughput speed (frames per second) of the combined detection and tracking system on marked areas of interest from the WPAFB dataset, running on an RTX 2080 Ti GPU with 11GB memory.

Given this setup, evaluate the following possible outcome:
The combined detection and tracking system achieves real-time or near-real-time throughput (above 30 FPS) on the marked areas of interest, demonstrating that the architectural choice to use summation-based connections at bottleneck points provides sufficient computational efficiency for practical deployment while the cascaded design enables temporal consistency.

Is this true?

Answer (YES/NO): NO